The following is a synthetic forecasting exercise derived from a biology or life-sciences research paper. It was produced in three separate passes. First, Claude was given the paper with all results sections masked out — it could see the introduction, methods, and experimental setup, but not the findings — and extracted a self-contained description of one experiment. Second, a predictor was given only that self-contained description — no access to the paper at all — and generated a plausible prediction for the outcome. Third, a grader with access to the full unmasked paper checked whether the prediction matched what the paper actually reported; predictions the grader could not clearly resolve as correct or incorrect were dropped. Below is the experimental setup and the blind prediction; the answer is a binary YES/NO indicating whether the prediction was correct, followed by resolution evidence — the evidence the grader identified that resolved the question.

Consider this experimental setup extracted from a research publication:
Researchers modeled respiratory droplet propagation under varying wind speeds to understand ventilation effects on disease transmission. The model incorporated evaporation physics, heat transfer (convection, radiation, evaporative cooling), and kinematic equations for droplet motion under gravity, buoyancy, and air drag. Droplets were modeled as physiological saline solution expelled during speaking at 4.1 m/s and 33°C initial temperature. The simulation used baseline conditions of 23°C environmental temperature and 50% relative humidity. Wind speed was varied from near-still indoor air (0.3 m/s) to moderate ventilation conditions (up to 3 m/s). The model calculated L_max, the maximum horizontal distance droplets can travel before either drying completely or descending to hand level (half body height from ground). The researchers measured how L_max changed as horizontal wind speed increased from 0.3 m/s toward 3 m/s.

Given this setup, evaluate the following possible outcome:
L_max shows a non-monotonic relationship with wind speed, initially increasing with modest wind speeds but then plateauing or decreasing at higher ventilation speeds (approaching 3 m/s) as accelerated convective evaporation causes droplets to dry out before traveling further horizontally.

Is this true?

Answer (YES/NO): NO